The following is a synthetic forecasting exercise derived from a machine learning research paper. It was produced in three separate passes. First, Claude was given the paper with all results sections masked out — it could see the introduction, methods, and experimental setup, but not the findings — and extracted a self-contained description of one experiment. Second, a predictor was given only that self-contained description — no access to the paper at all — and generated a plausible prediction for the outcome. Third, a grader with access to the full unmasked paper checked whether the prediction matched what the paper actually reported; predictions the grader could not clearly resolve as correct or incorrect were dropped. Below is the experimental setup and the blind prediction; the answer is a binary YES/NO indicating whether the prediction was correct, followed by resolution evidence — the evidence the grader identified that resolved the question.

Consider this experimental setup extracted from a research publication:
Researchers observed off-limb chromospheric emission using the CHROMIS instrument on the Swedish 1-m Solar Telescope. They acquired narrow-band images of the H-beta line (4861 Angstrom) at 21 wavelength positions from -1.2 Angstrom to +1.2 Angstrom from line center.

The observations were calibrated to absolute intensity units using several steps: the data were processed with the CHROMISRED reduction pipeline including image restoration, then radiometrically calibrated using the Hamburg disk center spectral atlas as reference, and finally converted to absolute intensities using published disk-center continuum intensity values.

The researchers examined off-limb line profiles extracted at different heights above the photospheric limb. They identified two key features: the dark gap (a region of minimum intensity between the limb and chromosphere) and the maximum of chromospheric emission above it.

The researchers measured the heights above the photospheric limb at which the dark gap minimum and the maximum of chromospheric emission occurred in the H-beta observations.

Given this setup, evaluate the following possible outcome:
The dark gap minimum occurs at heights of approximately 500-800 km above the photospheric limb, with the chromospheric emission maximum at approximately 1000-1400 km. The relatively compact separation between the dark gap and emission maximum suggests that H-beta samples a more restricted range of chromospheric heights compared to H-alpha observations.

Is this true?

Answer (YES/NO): NO